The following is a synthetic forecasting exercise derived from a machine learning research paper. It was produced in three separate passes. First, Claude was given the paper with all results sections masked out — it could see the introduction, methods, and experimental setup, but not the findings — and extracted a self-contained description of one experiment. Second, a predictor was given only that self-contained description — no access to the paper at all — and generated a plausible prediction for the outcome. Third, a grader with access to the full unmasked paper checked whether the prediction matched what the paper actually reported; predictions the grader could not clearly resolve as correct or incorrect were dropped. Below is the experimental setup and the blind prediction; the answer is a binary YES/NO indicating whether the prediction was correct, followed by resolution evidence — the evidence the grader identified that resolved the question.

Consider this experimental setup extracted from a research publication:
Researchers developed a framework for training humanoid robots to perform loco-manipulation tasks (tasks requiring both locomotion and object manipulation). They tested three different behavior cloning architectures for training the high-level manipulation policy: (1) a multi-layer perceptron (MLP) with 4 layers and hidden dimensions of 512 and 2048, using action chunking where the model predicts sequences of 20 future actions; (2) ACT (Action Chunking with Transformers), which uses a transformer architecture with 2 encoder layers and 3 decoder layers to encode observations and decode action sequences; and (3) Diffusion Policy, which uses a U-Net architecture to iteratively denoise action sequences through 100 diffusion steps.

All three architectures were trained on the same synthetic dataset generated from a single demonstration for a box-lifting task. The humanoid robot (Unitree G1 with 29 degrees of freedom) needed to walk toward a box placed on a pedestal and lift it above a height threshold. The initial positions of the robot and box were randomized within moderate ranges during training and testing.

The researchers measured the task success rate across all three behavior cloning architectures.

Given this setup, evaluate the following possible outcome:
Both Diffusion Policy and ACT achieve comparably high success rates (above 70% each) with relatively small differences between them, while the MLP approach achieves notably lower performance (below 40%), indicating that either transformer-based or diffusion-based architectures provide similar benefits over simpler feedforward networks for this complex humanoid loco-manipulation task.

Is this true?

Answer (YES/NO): NO